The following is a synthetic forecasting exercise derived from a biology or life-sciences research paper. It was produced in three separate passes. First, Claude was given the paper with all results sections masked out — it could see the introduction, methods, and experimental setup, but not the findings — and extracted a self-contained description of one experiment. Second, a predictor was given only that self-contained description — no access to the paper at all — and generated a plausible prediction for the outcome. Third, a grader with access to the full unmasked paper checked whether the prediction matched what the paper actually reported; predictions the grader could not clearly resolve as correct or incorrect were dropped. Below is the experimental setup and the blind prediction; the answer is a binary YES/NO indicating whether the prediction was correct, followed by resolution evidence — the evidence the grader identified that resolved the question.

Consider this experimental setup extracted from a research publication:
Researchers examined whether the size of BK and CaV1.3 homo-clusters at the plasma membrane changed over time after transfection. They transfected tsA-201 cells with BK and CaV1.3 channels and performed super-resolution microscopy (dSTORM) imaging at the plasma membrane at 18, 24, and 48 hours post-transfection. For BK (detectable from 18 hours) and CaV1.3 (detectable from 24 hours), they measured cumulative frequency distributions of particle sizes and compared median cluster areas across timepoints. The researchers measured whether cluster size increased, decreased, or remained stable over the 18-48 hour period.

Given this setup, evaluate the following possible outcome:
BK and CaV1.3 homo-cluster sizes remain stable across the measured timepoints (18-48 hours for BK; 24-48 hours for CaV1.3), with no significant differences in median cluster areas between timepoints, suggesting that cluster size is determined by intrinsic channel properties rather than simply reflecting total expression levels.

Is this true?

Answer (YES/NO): YES